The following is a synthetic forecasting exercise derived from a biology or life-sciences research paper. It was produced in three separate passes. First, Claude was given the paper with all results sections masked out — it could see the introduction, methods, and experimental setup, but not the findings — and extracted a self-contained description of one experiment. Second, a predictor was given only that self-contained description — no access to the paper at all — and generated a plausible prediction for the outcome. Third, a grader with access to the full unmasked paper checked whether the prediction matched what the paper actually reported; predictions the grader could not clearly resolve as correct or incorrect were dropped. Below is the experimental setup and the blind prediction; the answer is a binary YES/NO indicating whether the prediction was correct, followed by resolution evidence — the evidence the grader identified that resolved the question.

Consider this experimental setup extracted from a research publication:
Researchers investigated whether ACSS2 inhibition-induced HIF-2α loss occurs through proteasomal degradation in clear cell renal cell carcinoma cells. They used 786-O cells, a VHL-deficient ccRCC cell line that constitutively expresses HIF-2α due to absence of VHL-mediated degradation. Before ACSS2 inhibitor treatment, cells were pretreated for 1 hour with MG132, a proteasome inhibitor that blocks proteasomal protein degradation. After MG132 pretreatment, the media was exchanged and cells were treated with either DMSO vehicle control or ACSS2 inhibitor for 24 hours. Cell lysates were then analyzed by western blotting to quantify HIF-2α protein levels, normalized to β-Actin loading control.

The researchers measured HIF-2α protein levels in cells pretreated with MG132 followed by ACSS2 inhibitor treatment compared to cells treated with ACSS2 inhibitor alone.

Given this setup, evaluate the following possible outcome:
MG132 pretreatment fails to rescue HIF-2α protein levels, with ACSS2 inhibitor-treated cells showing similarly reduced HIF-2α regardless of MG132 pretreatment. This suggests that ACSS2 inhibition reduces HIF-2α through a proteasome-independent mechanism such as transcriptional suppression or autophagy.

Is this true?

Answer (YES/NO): NO